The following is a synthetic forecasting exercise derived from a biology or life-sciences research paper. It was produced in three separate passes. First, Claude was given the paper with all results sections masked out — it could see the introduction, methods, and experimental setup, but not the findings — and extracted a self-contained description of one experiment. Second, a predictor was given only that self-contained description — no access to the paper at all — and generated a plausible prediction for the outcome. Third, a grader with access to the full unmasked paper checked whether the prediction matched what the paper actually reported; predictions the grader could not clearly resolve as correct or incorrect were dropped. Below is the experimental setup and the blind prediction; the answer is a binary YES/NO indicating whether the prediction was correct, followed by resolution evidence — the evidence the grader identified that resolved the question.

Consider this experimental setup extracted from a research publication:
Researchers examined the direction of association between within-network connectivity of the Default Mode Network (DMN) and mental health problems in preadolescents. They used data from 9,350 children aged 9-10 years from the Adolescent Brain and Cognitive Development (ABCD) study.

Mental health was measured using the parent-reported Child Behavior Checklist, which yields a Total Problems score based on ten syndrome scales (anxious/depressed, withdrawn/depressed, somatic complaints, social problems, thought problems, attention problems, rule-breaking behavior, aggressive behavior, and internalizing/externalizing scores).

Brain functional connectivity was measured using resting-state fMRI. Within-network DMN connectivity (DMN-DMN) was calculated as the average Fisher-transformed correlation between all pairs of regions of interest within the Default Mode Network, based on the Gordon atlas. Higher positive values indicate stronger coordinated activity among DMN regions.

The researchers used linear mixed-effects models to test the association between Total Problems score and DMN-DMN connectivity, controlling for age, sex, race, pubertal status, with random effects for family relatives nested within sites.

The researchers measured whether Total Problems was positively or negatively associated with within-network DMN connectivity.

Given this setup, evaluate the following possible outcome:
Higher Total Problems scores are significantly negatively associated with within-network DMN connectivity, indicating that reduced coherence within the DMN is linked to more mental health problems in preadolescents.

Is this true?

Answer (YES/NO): YES